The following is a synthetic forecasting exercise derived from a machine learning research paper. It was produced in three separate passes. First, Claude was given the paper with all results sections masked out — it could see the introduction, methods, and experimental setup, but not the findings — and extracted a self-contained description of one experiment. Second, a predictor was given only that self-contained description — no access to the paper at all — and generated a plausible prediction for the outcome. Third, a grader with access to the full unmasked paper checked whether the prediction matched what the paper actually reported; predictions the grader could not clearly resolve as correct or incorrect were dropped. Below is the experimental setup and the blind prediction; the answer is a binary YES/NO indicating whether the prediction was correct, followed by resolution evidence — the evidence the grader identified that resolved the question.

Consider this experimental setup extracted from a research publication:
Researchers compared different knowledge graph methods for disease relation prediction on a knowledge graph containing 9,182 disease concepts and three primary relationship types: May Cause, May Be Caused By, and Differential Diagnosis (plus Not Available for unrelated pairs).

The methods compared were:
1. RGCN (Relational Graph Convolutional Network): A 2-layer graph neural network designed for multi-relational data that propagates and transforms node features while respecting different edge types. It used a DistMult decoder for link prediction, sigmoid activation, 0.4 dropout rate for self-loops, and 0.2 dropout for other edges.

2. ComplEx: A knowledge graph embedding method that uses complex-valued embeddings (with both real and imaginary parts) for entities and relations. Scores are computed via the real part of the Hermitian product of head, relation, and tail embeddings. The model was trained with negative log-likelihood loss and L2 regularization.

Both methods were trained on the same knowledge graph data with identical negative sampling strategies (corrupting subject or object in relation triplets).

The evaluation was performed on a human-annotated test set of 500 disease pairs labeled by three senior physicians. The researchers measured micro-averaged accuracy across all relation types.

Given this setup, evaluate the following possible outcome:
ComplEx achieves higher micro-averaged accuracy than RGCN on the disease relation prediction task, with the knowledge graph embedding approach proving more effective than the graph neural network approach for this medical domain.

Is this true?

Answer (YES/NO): YES